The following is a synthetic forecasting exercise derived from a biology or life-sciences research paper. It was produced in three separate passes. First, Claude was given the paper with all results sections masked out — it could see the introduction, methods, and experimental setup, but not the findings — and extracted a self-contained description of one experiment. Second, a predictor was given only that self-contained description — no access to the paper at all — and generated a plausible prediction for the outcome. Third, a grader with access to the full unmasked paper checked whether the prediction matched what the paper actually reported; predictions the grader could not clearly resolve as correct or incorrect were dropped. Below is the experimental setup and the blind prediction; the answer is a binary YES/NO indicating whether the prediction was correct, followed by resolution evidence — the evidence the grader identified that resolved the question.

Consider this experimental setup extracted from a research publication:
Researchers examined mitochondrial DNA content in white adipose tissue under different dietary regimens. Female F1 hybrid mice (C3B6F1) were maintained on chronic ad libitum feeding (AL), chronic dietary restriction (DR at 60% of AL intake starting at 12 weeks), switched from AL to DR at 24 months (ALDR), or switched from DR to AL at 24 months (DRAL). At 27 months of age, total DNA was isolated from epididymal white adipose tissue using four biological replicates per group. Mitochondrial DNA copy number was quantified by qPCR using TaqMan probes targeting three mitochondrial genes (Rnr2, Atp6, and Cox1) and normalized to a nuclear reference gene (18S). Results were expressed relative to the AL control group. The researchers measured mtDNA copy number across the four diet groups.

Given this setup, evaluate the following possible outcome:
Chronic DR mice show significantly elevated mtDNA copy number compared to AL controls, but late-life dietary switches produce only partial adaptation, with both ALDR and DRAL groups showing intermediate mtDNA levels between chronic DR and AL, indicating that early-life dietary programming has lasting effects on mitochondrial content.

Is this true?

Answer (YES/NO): NO